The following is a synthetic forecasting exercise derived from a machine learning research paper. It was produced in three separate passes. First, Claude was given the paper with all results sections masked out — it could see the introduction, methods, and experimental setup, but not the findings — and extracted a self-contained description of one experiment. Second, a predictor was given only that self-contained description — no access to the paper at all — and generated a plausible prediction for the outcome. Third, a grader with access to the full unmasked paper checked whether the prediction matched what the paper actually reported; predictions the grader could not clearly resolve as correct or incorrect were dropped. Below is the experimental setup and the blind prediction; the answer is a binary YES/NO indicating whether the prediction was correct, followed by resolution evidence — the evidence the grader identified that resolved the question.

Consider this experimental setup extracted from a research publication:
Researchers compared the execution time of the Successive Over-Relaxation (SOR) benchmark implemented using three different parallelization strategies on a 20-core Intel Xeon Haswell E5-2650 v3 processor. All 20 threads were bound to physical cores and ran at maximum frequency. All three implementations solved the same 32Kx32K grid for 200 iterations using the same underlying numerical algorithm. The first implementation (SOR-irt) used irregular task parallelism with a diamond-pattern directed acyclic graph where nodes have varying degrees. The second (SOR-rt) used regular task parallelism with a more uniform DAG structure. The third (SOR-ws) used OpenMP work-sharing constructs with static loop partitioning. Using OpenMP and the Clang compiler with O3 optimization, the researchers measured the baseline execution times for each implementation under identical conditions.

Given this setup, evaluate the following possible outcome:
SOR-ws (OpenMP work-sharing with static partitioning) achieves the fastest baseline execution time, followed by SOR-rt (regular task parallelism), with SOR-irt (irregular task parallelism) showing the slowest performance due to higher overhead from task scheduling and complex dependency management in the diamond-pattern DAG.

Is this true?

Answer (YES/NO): NO